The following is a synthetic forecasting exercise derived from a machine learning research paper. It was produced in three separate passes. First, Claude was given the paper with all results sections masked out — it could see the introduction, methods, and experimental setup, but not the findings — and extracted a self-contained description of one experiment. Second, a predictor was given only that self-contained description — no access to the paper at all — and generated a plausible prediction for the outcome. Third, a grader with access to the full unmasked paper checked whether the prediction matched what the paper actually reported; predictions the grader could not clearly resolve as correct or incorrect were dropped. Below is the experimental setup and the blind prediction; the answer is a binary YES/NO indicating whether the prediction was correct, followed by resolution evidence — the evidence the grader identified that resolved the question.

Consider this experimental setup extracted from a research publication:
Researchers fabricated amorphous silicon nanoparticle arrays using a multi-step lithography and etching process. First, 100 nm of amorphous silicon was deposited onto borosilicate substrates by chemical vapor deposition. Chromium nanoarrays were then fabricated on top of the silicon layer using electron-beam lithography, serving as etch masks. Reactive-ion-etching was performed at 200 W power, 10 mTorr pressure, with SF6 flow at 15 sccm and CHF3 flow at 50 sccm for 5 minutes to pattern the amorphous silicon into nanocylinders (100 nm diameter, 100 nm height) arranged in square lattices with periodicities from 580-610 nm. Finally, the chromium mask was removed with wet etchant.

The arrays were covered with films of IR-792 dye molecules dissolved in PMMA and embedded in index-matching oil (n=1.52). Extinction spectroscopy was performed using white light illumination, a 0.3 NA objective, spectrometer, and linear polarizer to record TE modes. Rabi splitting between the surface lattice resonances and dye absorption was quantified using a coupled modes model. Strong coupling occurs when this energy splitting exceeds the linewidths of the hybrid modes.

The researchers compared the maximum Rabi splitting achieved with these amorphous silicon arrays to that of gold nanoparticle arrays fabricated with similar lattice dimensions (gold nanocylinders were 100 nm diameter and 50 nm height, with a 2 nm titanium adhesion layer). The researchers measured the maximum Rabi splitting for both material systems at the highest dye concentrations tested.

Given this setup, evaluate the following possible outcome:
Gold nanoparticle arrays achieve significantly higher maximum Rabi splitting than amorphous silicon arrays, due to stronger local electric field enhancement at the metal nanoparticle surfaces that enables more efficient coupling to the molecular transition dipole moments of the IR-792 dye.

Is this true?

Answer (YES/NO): NO